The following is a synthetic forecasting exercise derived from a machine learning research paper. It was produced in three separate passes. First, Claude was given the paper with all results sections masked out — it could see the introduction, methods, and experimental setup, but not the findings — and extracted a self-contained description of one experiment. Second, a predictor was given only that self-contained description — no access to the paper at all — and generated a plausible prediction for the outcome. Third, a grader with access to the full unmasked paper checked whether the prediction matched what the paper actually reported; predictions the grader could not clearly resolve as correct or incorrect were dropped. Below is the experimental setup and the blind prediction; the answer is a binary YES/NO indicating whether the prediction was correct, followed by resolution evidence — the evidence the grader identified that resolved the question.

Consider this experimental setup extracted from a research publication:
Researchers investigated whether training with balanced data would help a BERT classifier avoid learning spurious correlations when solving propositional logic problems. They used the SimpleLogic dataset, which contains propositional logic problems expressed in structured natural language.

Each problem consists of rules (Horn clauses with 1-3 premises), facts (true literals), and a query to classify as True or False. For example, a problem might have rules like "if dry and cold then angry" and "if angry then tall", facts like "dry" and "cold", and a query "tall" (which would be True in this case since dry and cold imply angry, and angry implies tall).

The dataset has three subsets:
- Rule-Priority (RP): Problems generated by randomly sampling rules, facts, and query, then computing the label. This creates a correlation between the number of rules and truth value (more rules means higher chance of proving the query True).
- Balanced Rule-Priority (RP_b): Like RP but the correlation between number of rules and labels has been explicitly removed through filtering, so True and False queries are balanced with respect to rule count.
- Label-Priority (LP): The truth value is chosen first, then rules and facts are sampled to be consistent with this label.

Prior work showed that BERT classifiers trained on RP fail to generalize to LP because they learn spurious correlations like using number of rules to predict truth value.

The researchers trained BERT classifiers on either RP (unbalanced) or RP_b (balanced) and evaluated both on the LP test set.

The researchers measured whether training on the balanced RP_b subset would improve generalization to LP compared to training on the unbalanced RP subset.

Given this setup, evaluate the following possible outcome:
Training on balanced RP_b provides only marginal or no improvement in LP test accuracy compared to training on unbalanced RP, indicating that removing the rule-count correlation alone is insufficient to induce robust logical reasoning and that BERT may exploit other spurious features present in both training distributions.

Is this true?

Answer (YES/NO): YES